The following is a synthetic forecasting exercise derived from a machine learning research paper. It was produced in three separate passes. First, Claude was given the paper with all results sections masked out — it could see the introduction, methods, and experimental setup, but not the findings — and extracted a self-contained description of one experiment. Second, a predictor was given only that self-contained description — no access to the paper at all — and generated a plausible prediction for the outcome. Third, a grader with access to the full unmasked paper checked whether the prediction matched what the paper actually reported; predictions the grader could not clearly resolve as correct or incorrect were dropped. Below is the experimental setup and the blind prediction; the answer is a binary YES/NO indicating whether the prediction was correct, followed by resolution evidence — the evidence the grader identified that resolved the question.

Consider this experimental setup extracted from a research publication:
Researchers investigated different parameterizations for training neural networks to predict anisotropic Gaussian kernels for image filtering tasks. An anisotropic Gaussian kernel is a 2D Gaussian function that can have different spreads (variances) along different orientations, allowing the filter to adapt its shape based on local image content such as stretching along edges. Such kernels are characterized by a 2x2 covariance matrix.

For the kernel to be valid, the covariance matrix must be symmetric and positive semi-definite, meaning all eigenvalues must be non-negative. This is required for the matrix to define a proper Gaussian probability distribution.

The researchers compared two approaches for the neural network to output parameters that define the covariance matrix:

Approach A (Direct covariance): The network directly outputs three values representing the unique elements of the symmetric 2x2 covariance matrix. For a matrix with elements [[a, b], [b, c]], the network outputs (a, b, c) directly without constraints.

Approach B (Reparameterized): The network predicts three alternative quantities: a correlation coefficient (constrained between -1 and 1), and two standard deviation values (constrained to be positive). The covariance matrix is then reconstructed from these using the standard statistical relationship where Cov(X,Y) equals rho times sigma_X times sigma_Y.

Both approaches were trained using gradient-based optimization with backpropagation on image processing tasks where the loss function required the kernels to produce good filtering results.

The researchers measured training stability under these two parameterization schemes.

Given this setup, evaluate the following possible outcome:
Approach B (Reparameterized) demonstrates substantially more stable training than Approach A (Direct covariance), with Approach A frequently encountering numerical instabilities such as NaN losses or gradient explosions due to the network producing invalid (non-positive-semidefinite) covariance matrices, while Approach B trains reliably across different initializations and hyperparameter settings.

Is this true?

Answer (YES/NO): YES